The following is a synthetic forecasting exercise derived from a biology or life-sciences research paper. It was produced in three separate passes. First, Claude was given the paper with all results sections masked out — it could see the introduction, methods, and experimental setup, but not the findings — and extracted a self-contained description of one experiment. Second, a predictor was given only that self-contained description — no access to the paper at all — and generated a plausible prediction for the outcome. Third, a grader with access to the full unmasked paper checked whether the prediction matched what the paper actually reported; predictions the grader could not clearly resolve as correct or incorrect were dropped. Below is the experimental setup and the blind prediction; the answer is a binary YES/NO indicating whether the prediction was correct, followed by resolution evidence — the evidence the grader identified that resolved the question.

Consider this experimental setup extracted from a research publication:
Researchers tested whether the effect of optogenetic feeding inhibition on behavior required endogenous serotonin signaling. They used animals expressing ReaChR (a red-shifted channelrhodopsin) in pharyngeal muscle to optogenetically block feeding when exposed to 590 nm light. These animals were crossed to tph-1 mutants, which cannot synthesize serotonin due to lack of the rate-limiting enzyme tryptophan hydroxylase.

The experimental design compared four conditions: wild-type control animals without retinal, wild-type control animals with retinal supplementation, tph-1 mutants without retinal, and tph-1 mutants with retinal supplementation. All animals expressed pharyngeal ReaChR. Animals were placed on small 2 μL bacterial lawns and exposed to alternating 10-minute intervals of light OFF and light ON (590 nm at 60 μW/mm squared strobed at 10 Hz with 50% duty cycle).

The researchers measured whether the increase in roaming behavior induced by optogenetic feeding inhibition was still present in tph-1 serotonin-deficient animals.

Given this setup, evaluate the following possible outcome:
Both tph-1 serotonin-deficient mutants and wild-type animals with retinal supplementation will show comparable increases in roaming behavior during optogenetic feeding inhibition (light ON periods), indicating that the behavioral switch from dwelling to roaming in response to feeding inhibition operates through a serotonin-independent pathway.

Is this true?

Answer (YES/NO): YES